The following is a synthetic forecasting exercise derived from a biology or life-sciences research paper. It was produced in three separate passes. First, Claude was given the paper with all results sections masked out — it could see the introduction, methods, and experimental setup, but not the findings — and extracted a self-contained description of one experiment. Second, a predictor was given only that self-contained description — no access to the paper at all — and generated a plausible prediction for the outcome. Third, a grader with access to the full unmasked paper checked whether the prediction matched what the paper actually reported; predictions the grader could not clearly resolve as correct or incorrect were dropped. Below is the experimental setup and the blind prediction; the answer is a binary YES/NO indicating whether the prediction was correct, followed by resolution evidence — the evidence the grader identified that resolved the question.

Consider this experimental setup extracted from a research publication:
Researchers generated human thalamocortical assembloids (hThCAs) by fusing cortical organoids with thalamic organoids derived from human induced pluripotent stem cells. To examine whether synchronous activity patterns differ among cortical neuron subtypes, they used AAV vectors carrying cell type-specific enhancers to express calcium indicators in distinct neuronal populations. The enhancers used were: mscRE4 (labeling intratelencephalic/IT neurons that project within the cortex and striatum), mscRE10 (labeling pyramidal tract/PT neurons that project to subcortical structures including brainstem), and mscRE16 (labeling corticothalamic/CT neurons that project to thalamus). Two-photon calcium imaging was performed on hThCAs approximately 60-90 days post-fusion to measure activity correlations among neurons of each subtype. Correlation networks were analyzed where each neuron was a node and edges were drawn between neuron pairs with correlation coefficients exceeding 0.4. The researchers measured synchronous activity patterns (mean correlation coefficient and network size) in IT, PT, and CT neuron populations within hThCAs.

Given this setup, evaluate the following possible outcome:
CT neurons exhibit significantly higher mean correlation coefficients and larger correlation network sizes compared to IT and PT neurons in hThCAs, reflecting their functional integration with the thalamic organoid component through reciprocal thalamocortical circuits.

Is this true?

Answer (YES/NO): NO